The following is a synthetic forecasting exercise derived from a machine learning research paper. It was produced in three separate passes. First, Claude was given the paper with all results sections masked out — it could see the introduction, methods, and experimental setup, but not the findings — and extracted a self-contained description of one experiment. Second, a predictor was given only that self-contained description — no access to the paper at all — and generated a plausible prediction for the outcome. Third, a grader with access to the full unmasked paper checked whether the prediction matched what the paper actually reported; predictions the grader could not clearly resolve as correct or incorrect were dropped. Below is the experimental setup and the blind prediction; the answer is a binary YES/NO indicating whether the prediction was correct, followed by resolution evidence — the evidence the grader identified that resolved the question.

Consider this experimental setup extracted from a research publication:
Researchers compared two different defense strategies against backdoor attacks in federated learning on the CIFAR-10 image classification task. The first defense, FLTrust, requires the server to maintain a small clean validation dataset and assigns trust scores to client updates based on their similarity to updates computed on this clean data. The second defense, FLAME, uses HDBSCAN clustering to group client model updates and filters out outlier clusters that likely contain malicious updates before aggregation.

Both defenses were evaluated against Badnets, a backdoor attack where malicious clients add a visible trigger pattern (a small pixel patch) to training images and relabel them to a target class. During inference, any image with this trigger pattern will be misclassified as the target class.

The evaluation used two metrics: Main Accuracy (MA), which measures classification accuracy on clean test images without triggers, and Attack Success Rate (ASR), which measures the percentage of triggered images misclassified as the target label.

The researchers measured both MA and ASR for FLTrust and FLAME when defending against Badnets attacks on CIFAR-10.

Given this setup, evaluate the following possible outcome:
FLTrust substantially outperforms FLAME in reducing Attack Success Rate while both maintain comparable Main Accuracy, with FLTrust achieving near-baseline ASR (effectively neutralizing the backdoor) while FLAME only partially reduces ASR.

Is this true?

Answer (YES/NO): NO